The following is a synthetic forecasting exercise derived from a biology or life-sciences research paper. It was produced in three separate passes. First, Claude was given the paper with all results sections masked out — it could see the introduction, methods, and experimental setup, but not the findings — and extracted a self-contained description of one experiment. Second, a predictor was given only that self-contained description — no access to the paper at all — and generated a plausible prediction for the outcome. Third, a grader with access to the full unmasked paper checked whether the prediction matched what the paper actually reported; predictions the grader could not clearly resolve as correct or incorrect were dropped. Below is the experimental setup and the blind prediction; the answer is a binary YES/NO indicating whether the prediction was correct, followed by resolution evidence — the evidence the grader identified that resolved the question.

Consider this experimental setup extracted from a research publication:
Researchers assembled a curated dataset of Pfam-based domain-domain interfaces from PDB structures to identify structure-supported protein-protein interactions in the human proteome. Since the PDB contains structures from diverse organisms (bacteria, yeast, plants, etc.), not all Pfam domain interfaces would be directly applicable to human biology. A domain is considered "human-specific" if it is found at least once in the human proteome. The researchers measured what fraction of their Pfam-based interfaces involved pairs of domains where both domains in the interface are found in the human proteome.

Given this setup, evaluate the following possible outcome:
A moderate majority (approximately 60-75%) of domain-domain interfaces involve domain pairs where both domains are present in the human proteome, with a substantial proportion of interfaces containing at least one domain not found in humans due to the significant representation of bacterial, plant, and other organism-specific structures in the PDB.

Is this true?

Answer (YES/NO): NO